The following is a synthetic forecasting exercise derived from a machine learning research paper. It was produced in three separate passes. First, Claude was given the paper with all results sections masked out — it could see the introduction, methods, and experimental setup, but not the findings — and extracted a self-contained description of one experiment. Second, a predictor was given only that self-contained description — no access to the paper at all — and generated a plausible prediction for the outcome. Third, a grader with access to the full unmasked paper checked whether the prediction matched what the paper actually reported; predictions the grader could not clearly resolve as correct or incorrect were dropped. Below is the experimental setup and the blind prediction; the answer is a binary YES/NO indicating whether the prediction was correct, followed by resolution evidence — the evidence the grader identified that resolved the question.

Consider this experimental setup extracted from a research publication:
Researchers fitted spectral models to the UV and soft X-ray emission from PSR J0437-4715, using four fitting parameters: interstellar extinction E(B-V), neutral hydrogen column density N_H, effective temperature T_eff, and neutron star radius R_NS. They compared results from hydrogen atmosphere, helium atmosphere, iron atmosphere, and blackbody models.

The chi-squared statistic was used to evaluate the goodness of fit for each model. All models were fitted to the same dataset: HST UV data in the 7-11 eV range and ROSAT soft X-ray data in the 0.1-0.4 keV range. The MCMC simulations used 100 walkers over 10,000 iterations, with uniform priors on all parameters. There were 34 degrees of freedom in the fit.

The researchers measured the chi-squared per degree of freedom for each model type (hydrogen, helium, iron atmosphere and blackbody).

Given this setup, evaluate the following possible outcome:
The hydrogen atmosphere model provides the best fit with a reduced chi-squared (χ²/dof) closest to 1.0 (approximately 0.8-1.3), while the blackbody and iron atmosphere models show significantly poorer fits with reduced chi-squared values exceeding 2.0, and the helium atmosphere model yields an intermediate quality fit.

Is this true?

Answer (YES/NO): NO